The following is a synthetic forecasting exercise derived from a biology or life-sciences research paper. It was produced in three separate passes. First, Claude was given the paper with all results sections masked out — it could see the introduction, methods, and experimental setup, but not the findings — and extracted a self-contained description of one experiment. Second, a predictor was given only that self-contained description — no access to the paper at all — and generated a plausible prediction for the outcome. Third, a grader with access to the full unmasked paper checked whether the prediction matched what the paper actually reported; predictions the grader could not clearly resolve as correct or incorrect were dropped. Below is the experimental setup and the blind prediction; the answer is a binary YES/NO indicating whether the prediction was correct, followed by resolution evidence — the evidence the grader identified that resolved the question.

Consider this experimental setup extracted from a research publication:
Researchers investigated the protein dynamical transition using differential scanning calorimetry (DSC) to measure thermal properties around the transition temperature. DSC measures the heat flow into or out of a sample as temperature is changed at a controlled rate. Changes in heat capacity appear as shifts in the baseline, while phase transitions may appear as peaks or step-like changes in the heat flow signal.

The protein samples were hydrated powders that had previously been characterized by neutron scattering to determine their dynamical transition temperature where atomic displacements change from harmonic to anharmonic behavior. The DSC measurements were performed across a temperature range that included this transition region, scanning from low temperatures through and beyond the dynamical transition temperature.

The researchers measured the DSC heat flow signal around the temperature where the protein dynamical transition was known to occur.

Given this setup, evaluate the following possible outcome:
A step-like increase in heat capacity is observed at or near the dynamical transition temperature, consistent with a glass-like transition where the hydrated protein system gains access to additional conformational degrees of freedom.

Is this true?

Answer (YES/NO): YES